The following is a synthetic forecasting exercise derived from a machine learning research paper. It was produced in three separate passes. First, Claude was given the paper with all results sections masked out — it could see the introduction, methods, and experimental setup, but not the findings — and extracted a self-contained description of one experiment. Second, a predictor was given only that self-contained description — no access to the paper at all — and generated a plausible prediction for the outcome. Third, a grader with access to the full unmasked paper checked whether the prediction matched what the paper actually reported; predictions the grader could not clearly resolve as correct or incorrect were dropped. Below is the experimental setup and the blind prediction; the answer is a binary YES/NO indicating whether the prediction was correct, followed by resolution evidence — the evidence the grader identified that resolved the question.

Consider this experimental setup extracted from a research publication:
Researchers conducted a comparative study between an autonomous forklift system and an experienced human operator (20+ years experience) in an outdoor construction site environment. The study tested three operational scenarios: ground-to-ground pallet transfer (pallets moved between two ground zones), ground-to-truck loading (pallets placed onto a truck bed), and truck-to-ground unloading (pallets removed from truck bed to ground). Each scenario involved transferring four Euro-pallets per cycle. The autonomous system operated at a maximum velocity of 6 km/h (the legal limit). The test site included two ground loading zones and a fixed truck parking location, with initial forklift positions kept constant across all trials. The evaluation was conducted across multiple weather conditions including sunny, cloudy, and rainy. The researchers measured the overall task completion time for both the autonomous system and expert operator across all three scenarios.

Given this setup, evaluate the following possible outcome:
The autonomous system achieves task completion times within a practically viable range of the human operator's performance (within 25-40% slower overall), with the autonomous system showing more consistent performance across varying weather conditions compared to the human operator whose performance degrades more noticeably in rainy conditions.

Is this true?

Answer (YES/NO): NO